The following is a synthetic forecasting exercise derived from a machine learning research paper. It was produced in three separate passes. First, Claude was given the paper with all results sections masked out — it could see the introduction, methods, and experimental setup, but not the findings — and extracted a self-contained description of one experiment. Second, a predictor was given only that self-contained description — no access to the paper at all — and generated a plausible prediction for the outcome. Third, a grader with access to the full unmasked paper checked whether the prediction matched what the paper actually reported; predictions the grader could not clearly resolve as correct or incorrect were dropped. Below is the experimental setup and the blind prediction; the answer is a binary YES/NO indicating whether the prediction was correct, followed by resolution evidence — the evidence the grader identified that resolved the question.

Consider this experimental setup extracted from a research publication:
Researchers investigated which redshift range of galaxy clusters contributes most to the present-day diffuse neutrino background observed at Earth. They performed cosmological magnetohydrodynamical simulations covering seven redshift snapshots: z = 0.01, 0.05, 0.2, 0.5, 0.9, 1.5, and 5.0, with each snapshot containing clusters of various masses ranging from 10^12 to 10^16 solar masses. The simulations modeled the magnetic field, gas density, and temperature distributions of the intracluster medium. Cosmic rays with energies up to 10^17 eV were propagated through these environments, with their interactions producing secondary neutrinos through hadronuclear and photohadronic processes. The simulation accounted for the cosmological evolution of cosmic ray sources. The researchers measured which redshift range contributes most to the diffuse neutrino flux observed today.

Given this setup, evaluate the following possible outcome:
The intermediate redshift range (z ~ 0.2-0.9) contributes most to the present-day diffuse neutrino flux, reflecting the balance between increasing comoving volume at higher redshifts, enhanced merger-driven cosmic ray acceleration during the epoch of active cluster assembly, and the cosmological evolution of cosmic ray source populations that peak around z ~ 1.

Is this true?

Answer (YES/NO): NO